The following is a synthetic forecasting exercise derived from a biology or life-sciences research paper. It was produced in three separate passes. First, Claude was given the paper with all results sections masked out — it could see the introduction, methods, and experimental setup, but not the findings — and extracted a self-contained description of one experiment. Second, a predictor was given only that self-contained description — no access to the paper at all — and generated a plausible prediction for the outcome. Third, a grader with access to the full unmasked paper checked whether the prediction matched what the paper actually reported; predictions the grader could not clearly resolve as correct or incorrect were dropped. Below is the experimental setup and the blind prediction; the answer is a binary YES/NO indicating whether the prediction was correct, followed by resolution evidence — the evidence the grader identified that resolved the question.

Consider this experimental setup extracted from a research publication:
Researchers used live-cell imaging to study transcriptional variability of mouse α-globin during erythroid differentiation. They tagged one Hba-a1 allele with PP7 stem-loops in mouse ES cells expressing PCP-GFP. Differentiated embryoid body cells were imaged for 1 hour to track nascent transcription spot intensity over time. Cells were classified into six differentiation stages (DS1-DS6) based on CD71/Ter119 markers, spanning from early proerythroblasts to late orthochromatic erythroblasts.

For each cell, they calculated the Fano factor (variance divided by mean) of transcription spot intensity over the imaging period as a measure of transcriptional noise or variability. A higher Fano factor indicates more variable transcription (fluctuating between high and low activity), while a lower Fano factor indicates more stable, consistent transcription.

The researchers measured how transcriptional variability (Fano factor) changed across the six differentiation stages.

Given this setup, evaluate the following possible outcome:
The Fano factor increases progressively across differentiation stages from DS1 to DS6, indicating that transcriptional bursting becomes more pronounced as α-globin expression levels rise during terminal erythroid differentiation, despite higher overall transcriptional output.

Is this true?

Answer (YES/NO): NO